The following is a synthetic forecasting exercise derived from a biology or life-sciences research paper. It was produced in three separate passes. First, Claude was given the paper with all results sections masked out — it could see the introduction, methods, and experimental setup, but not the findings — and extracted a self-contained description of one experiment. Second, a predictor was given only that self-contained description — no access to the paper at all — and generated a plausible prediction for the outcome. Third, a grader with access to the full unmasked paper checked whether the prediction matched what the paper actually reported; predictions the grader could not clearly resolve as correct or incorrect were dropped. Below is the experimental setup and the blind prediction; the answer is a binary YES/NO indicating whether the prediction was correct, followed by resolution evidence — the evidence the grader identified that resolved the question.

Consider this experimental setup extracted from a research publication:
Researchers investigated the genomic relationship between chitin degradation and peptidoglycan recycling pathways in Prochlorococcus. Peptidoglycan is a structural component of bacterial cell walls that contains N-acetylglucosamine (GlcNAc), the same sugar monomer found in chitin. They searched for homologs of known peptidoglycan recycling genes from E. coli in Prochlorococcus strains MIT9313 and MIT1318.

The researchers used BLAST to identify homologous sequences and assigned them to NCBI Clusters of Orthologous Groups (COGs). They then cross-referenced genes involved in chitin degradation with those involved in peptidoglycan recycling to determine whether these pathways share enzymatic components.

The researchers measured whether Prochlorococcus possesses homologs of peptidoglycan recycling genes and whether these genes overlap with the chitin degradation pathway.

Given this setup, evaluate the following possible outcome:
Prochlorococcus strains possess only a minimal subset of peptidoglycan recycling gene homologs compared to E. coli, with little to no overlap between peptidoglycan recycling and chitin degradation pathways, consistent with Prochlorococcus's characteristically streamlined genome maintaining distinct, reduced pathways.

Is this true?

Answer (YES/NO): NO